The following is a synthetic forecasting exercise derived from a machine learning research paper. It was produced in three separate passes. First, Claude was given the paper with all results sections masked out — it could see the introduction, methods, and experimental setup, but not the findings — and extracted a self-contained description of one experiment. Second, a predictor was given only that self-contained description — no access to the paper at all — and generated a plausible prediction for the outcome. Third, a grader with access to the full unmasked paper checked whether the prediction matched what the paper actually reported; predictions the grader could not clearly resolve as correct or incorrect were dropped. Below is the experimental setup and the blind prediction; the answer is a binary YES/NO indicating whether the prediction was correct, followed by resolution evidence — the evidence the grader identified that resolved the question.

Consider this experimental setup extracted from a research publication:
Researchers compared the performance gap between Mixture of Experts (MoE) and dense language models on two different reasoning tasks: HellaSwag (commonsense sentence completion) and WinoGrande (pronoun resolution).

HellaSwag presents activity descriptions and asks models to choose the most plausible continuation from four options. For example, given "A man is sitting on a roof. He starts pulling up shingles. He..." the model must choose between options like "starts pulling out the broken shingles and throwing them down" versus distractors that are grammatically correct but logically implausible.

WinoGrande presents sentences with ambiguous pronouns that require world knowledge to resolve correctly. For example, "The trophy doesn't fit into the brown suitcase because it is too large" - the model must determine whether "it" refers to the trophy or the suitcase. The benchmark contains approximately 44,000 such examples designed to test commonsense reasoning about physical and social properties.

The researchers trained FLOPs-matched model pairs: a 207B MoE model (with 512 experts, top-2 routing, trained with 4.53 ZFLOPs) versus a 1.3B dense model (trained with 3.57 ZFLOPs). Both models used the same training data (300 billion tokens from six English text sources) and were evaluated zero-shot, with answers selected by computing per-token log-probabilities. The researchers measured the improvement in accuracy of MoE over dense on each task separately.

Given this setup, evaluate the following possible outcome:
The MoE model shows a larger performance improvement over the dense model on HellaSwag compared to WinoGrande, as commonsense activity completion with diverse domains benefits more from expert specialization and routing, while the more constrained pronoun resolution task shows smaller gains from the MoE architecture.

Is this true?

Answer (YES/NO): YES